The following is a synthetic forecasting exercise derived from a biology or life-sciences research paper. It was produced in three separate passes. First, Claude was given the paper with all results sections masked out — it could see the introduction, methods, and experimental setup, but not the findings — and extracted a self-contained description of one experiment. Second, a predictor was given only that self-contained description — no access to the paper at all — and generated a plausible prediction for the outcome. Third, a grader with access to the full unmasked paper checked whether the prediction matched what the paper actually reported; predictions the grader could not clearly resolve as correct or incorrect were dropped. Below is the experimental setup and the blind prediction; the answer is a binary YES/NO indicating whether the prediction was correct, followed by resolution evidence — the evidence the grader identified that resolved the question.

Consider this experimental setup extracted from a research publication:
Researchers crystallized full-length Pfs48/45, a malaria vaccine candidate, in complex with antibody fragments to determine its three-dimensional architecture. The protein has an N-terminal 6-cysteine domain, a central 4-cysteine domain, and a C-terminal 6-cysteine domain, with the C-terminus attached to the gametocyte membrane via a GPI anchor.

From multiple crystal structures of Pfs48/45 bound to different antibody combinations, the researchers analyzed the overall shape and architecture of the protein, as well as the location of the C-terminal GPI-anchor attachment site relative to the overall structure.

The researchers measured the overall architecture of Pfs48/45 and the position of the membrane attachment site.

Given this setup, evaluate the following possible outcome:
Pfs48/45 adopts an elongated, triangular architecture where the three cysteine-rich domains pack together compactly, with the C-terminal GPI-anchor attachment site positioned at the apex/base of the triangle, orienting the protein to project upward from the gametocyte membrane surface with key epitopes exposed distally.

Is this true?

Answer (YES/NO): NO